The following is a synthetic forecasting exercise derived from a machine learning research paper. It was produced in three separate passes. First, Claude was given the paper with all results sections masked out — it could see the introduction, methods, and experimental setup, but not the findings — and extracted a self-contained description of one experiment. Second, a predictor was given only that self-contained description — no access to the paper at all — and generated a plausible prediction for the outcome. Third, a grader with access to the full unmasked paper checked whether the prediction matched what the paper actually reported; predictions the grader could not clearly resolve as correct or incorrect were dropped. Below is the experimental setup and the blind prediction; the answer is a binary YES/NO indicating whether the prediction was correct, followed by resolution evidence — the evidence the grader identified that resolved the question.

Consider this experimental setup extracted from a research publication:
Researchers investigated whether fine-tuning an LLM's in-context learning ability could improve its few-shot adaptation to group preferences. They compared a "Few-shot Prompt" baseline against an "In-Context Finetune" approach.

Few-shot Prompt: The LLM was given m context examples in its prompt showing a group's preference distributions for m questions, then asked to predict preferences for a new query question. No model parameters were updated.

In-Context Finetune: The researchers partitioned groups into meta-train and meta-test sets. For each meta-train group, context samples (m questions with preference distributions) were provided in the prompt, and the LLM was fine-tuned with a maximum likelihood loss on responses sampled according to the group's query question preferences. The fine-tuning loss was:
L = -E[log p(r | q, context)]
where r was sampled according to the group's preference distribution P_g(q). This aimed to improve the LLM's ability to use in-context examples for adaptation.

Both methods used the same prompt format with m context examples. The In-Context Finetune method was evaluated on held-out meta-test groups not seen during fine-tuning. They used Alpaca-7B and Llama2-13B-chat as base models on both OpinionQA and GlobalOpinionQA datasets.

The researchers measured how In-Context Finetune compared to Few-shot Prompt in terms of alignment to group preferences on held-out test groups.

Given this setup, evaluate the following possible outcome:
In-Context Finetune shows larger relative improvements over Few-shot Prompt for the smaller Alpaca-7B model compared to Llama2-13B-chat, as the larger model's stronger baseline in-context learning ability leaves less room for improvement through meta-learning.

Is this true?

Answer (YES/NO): NO